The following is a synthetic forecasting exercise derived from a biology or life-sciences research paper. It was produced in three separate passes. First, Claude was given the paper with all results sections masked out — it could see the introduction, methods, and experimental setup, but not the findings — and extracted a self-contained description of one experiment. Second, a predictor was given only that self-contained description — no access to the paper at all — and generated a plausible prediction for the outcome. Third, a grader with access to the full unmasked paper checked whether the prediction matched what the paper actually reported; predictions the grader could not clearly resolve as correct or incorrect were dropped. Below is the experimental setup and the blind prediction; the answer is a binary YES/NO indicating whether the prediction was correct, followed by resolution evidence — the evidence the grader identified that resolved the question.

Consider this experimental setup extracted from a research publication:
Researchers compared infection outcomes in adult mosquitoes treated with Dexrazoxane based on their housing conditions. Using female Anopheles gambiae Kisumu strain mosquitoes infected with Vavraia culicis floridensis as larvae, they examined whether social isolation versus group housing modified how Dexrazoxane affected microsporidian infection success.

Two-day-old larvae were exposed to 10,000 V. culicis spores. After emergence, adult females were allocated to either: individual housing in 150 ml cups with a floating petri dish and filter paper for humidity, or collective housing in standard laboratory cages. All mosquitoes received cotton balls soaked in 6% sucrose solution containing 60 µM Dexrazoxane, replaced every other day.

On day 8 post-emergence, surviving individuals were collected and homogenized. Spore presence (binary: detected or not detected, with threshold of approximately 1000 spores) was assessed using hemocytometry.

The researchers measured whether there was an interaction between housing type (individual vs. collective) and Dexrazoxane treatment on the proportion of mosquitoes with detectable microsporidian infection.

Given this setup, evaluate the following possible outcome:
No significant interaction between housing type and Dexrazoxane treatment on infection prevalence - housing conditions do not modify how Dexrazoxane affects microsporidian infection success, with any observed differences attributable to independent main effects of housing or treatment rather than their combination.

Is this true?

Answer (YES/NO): YES